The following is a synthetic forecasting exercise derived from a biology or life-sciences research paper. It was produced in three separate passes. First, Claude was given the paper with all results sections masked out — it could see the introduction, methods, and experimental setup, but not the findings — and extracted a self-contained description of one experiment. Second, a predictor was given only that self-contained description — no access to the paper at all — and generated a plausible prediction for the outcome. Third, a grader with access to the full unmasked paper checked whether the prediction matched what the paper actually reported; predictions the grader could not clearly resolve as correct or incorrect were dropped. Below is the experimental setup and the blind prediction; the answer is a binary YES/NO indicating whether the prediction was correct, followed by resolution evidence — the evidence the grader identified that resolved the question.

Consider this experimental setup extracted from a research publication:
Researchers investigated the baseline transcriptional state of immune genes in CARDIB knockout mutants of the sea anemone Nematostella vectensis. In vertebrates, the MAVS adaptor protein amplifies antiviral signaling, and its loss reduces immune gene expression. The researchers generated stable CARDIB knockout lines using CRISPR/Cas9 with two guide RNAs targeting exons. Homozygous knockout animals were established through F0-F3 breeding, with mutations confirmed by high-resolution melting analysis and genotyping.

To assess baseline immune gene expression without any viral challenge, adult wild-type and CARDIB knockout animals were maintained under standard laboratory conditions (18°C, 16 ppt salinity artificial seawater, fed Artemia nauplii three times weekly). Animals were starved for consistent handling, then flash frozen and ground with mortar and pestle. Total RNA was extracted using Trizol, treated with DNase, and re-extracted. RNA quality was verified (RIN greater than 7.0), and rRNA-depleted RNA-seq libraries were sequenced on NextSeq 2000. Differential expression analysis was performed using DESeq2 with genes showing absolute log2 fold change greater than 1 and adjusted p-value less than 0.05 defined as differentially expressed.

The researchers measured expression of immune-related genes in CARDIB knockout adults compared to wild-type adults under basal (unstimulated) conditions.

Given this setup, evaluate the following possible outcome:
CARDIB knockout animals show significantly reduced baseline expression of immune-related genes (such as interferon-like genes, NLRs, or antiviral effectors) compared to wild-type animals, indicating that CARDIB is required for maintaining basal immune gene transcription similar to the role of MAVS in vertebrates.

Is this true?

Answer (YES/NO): NO